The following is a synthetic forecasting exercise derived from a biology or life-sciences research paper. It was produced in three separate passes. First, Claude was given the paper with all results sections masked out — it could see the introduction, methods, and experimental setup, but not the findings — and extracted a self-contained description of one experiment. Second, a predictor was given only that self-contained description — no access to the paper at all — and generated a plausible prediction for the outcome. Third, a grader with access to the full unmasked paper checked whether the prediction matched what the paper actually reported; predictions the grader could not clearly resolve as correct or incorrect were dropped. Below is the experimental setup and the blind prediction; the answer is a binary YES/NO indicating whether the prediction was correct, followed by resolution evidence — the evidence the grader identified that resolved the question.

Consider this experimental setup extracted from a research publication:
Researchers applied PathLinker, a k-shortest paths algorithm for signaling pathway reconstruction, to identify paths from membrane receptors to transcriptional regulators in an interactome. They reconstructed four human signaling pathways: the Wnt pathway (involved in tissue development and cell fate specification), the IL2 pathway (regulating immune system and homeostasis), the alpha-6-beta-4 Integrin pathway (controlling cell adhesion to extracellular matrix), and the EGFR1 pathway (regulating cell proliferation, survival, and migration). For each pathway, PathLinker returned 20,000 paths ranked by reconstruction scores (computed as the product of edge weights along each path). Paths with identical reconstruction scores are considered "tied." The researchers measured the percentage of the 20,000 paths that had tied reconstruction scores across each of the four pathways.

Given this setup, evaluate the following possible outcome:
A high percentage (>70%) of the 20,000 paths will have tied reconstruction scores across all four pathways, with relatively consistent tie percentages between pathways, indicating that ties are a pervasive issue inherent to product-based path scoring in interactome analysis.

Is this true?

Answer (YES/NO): NO